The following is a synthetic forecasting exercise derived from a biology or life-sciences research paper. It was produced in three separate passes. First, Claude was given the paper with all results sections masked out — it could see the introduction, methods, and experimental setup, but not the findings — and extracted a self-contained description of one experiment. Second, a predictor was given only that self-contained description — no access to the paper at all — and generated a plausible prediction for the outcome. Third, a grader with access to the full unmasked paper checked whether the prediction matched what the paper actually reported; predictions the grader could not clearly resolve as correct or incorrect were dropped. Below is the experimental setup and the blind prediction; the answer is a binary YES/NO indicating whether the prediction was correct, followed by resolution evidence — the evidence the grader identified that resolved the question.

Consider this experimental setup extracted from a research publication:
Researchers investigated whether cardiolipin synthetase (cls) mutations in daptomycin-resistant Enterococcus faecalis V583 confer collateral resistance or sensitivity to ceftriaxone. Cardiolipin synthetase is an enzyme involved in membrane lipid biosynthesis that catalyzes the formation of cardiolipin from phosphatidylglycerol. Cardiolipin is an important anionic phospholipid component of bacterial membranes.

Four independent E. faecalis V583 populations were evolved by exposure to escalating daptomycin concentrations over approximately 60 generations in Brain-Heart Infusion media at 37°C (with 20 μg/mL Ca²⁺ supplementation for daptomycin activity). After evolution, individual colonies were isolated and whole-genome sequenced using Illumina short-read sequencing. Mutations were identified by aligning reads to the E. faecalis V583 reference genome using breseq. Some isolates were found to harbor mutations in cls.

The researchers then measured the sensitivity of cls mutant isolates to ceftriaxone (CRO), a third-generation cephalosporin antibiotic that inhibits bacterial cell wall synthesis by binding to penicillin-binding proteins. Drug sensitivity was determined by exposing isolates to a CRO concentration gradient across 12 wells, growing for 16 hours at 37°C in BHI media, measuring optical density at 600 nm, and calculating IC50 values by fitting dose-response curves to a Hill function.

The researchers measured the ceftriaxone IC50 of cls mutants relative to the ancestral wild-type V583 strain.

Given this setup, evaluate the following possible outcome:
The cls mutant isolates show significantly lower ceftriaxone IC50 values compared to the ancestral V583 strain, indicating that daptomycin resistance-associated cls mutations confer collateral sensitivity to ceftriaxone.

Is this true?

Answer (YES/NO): NO